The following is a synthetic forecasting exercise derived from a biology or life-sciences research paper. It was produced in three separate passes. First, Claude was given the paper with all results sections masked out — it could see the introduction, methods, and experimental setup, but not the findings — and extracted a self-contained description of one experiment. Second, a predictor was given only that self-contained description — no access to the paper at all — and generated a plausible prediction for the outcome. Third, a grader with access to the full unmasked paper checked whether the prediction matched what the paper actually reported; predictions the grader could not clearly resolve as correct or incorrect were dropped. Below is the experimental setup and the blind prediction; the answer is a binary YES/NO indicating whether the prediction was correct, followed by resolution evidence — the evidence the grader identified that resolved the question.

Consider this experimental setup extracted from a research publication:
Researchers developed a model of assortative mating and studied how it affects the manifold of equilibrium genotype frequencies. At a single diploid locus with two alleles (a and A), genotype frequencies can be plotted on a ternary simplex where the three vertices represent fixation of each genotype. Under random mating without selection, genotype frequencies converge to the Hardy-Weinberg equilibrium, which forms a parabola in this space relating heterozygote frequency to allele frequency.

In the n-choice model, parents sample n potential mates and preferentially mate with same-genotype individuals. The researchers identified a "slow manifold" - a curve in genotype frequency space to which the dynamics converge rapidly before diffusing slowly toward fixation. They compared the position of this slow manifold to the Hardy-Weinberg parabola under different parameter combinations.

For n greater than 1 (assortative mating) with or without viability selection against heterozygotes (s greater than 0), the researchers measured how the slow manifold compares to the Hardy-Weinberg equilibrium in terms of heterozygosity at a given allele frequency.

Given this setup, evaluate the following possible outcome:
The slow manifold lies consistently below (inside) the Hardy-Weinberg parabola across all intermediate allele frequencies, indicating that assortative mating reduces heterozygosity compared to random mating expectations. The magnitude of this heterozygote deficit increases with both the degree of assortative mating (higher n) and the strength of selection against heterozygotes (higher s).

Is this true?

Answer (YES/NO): NO